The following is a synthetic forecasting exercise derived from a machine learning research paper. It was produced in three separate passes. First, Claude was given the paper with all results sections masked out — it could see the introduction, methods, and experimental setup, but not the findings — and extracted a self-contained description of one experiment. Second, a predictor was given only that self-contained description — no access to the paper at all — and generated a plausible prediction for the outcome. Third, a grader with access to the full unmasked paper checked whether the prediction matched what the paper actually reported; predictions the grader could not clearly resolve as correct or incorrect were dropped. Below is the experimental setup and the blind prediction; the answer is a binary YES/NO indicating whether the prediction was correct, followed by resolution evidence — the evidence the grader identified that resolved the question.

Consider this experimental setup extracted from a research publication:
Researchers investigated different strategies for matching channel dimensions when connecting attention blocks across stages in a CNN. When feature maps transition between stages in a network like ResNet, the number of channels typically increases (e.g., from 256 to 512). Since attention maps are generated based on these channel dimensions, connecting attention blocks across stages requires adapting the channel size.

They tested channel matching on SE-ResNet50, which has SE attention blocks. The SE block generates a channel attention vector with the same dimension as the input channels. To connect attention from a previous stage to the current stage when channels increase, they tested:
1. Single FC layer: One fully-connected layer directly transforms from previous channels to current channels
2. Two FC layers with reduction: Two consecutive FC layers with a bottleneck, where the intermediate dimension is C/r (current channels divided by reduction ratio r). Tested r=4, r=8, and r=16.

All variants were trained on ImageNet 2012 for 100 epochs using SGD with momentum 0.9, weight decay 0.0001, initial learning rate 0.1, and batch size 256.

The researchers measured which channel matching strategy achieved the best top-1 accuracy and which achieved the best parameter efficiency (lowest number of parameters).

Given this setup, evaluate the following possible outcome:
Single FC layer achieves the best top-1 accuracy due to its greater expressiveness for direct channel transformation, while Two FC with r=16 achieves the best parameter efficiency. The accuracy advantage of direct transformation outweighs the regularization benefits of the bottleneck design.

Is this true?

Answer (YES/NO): YES